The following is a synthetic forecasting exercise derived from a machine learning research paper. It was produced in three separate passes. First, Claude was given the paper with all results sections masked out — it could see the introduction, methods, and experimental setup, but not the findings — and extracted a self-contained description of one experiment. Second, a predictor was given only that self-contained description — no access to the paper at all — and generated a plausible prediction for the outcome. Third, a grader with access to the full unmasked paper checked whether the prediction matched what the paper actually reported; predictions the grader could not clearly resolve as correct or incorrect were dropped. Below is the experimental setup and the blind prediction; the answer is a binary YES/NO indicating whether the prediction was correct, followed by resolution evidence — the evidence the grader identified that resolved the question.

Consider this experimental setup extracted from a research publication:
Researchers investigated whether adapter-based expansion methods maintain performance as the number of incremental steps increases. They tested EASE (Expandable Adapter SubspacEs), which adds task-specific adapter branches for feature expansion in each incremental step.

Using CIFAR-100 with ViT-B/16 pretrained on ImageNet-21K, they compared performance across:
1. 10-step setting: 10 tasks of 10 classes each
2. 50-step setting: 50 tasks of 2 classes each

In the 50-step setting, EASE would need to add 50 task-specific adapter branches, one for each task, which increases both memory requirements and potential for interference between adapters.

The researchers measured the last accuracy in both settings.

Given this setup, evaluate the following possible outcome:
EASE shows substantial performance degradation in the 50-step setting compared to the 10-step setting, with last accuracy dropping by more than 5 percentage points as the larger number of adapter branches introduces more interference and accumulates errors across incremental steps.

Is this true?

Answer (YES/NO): YES